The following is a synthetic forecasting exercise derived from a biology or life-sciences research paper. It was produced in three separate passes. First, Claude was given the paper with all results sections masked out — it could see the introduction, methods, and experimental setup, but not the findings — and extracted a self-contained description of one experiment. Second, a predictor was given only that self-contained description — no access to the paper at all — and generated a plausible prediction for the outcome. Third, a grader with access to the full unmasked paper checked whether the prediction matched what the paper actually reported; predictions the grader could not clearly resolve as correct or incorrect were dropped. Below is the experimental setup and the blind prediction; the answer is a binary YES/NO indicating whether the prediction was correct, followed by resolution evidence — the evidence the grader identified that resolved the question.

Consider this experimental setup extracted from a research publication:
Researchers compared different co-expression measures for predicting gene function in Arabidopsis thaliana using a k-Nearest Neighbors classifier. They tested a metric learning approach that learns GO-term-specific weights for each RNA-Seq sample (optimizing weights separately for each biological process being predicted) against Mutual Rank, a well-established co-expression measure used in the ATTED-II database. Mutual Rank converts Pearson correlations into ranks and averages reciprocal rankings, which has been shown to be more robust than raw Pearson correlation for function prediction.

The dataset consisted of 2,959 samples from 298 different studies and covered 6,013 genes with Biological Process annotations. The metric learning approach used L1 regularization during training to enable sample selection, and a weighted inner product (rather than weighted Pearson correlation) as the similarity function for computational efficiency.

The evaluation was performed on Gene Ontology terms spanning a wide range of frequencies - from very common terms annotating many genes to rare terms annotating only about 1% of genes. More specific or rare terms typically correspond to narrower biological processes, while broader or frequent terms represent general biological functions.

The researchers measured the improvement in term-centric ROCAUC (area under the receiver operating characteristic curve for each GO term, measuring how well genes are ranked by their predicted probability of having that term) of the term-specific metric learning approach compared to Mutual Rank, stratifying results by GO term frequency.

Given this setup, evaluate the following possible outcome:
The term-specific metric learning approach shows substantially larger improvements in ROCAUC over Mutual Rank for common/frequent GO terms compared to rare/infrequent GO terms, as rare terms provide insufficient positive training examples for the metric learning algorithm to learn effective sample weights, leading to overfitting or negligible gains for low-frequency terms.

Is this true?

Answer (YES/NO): NO